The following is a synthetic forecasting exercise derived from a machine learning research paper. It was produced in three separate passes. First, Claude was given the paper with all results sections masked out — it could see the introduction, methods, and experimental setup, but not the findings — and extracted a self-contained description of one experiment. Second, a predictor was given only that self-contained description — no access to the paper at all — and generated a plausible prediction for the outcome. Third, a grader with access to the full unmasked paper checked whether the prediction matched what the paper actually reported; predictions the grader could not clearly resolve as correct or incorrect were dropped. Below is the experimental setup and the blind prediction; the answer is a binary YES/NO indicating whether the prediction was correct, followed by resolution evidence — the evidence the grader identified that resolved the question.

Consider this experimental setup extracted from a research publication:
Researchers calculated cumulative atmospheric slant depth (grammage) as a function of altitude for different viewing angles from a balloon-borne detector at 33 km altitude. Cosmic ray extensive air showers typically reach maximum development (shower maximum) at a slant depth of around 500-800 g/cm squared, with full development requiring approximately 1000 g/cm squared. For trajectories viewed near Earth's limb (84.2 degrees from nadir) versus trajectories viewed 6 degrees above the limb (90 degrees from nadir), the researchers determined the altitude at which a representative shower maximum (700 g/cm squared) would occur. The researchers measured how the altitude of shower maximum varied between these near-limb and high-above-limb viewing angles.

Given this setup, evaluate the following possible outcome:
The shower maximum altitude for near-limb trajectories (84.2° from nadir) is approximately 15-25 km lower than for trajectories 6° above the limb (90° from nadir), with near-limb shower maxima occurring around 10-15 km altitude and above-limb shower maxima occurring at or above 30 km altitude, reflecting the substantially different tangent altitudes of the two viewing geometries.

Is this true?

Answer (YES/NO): NO